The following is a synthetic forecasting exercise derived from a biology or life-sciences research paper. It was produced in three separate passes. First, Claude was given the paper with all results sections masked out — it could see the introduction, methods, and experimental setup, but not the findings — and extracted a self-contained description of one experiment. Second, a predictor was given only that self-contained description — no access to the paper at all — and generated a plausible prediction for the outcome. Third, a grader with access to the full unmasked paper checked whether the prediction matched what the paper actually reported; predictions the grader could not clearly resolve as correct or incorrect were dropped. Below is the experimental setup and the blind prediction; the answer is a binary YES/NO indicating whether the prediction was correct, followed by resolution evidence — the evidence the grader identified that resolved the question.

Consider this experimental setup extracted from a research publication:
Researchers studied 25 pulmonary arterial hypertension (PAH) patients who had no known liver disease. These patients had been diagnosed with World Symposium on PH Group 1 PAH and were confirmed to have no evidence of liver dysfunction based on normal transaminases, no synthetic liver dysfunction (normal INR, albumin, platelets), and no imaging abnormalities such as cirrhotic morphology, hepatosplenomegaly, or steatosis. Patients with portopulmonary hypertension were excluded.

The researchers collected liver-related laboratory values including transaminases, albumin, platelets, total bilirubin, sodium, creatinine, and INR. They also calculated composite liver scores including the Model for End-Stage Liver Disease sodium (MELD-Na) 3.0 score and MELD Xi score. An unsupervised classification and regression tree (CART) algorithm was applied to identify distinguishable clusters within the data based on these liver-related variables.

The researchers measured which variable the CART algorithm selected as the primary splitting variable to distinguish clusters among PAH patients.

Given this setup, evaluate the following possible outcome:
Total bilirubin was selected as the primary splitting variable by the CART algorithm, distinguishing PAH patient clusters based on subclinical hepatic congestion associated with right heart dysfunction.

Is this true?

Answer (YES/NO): NO